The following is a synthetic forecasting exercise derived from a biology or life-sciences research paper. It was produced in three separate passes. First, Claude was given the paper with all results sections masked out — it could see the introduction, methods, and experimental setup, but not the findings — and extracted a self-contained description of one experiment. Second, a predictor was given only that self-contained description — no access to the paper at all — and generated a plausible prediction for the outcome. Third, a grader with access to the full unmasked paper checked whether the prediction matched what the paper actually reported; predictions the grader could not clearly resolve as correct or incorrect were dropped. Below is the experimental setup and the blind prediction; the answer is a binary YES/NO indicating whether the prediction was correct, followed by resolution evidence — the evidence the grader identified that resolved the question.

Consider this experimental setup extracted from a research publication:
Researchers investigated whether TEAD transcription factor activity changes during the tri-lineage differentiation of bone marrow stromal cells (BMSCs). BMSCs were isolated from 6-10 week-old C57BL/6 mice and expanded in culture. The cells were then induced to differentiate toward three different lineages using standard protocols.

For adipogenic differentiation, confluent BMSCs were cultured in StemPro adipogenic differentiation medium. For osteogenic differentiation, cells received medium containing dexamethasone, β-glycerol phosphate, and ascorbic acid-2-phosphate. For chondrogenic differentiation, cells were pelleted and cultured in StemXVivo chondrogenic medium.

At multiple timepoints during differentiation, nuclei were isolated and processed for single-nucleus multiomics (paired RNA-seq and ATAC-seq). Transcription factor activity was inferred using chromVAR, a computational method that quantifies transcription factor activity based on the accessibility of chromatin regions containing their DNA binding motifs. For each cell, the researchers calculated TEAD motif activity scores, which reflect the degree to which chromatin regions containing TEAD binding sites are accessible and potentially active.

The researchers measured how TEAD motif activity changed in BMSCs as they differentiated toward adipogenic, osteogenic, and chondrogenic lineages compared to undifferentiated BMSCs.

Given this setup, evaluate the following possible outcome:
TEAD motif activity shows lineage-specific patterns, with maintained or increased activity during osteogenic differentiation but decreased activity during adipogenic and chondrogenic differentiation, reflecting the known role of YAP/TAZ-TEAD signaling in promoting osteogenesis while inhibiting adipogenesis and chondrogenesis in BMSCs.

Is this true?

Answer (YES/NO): NO